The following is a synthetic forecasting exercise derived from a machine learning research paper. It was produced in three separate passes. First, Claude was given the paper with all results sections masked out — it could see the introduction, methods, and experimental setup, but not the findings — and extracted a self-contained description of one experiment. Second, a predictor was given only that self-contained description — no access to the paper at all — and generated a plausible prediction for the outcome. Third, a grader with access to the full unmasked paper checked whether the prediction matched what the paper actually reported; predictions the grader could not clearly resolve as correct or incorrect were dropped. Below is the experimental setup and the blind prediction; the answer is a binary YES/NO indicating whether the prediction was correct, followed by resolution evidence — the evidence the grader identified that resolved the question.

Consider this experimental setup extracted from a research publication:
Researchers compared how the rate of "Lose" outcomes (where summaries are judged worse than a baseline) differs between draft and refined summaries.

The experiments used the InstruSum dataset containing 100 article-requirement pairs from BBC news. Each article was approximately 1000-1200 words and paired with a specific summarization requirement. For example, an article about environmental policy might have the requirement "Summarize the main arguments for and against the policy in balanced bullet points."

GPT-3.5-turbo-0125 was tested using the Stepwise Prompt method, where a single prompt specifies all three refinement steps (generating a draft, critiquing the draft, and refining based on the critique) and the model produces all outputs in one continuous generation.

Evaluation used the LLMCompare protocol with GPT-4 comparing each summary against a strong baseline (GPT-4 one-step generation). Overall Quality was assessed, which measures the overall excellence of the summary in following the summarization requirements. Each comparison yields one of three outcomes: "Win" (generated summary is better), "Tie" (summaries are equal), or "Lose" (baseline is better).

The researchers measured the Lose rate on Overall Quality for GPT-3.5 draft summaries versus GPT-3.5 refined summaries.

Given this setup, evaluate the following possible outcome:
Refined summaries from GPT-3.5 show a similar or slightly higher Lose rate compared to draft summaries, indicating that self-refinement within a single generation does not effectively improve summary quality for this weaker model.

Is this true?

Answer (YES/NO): YES